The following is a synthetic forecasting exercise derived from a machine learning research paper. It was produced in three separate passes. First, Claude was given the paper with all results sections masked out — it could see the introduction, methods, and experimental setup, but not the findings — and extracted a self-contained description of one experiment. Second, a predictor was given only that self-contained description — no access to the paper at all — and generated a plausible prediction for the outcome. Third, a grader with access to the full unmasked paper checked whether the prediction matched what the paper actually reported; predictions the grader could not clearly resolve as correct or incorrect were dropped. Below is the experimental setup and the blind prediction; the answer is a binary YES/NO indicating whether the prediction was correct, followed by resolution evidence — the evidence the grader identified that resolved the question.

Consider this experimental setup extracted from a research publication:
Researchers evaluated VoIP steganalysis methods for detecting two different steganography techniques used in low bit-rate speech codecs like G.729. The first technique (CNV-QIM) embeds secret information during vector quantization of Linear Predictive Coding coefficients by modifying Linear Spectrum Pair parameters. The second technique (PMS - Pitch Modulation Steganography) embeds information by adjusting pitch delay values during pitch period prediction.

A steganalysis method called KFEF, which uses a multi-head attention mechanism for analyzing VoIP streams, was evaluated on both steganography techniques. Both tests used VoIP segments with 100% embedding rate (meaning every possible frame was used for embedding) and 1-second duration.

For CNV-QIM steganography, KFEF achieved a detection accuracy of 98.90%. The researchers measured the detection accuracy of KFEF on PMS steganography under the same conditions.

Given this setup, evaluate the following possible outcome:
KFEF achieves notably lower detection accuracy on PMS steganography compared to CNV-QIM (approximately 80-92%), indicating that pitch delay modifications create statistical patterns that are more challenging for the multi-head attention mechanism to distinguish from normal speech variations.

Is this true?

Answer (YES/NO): YES